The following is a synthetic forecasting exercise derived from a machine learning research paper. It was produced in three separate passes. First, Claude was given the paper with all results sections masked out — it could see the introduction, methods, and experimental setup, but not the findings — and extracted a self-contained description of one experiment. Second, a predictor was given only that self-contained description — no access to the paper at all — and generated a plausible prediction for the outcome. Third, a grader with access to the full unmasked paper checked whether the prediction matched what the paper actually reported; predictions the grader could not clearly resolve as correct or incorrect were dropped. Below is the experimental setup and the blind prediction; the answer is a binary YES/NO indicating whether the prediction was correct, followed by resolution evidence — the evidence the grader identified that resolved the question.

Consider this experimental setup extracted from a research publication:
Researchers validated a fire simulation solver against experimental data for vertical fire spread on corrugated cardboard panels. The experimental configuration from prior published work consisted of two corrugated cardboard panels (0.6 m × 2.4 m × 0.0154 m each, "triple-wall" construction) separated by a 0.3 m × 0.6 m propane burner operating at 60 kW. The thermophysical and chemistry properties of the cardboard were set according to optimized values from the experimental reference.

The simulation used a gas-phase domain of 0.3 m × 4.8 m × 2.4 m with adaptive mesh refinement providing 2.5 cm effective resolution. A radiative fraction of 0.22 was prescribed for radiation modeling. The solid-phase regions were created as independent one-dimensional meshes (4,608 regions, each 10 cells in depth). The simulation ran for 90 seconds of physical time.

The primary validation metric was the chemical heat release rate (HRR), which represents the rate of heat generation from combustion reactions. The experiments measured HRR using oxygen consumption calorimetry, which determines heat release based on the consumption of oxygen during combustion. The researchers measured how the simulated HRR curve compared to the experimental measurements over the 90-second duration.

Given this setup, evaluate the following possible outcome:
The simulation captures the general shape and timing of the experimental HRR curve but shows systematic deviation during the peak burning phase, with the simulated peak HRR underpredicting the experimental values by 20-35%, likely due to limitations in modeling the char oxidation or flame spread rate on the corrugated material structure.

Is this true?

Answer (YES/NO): NO